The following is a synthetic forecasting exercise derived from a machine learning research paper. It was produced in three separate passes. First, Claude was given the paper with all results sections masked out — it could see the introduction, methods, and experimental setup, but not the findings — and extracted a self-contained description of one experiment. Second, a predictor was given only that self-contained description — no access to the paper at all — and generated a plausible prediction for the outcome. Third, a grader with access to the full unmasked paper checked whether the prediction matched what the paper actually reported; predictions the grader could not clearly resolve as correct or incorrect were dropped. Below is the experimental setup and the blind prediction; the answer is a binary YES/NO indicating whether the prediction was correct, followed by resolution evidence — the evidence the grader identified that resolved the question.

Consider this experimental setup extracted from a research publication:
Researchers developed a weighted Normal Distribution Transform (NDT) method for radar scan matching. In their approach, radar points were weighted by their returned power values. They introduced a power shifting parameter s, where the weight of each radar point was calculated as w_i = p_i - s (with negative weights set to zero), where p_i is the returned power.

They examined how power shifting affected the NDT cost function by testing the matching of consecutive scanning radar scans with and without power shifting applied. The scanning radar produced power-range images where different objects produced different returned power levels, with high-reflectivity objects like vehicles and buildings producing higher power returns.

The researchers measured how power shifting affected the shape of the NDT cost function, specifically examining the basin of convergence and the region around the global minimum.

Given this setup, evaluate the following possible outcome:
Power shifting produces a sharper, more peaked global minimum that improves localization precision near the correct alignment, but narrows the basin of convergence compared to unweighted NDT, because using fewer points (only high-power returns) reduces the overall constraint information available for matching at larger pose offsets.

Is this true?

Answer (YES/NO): YES